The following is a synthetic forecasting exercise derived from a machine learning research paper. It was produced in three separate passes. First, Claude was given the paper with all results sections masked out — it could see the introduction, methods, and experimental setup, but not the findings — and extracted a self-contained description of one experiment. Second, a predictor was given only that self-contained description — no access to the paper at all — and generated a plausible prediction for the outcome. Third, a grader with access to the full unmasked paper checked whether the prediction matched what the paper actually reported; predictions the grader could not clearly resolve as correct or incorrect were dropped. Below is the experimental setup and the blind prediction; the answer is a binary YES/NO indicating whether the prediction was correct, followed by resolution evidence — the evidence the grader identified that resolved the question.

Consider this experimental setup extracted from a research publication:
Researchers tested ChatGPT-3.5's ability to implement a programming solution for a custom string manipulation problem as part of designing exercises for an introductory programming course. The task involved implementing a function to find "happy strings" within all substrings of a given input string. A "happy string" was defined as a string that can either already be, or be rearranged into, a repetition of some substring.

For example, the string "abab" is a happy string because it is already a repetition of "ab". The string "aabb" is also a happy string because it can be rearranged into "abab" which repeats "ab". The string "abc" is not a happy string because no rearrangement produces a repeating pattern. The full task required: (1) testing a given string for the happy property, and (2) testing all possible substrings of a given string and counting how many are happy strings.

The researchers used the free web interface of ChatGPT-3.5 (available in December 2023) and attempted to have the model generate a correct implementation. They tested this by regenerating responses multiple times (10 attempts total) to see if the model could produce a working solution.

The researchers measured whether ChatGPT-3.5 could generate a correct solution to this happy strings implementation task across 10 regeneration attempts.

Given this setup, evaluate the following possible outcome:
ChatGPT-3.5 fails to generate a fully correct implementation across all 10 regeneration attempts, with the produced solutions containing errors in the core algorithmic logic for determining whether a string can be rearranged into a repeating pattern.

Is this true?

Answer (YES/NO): NO